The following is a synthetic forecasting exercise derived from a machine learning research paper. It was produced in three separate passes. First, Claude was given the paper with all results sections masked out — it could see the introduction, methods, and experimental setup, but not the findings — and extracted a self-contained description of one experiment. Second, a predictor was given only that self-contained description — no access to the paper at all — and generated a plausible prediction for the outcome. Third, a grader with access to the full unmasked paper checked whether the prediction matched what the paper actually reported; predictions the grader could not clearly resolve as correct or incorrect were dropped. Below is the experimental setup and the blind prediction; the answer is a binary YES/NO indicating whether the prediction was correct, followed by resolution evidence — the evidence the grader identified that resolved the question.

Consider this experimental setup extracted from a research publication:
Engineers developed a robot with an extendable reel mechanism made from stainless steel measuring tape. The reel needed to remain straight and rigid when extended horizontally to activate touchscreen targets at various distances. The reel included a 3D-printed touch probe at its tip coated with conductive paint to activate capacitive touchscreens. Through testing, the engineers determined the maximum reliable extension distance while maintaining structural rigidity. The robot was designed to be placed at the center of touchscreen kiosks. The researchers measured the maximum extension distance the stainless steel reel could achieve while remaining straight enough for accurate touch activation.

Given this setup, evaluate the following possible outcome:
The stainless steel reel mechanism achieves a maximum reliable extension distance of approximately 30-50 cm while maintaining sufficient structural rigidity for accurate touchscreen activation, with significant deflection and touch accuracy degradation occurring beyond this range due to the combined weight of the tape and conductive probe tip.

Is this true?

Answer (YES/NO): NO